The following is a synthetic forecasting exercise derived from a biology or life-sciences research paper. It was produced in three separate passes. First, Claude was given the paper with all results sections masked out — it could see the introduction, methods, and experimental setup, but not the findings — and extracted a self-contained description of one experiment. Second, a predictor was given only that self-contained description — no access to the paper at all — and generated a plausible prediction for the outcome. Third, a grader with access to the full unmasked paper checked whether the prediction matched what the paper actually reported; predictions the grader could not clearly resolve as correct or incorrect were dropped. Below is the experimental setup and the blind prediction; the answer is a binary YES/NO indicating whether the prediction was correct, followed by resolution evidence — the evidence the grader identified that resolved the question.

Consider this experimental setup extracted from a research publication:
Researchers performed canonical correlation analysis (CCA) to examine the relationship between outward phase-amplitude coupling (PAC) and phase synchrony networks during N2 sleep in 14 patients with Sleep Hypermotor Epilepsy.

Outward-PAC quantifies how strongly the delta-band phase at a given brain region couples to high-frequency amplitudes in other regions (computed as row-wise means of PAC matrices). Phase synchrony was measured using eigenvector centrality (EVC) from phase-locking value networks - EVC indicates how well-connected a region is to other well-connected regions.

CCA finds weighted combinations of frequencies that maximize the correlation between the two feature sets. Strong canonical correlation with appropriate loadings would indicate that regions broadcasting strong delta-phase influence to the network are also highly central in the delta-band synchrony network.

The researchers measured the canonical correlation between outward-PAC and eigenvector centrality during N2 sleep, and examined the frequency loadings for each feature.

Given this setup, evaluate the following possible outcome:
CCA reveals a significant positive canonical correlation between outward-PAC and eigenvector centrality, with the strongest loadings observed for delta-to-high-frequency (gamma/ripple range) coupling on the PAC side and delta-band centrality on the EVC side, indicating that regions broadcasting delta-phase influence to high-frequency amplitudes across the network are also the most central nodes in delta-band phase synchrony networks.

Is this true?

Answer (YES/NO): NO